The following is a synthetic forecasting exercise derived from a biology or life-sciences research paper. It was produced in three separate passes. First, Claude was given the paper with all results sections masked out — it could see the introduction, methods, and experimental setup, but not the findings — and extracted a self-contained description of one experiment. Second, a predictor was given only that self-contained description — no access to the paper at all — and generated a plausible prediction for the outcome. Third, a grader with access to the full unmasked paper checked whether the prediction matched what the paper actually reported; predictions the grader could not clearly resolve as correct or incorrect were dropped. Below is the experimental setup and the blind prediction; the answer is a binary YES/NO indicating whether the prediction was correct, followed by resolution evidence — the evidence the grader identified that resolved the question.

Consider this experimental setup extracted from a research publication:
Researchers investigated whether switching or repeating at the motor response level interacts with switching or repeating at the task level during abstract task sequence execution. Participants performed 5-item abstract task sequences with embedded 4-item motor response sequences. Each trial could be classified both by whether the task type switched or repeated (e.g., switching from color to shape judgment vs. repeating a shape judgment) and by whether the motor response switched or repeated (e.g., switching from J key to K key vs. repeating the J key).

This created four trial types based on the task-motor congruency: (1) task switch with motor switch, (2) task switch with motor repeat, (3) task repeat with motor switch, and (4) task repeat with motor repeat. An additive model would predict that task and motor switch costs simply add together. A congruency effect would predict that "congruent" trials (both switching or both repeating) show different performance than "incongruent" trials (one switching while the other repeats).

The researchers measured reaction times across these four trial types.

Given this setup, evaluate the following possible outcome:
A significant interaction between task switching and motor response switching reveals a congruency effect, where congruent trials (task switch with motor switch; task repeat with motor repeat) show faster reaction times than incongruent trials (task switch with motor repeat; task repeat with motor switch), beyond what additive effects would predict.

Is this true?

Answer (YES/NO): YES